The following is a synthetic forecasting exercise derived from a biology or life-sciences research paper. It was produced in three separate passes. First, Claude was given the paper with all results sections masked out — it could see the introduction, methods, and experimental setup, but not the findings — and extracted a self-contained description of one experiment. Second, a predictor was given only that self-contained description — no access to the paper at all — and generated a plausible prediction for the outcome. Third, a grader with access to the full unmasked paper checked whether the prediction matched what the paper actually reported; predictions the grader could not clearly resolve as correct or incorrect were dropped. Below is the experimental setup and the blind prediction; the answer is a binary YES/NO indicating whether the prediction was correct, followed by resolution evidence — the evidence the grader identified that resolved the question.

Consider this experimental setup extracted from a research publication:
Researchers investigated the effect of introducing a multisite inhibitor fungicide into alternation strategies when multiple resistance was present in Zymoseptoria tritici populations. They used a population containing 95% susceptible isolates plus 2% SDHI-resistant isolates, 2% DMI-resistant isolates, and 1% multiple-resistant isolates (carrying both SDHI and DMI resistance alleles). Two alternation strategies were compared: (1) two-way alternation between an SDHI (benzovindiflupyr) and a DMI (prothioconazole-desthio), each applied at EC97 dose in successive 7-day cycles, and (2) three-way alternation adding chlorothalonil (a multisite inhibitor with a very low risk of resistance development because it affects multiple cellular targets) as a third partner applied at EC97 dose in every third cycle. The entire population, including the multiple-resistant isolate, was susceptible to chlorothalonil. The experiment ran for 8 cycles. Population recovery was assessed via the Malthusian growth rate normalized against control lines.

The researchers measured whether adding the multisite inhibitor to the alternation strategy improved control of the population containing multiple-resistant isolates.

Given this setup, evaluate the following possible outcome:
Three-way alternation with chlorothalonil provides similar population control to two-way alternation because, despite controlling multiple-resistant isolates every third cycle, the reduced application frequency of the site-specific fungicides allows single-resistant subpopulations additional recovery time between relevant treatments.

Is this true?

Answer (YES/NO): NO